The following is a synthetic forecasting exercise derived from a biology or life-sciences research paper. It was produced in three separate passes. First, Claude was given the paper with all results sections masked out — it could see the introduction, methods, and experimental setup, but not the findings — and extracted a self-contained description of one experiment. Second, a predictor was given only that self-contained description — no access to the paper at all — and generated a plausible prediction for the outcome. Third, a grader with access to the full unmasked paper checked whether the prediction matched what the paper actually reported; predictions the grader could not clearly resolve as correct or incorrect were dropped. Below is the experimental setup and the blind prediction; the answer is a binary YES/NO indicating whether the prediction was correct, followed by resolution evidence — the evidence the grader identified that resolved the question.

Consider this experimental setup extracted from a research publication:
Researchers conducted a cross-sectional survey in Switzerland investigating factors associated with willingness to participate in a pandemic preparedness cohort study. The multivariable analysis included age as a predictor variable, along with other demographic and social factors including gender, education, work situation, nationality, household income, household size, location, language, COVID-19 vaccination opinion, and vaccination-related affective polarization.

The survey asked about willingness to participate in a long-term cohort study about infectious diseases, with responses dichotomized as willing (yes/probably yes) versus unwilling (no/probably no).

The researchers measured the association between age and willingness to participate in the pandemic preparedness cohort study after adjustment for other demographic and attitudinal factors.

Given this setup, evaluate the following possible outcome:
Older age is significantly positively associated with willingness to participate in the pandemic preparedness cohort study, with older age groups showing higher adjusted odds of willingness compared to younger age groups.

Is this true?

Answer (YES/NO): NO